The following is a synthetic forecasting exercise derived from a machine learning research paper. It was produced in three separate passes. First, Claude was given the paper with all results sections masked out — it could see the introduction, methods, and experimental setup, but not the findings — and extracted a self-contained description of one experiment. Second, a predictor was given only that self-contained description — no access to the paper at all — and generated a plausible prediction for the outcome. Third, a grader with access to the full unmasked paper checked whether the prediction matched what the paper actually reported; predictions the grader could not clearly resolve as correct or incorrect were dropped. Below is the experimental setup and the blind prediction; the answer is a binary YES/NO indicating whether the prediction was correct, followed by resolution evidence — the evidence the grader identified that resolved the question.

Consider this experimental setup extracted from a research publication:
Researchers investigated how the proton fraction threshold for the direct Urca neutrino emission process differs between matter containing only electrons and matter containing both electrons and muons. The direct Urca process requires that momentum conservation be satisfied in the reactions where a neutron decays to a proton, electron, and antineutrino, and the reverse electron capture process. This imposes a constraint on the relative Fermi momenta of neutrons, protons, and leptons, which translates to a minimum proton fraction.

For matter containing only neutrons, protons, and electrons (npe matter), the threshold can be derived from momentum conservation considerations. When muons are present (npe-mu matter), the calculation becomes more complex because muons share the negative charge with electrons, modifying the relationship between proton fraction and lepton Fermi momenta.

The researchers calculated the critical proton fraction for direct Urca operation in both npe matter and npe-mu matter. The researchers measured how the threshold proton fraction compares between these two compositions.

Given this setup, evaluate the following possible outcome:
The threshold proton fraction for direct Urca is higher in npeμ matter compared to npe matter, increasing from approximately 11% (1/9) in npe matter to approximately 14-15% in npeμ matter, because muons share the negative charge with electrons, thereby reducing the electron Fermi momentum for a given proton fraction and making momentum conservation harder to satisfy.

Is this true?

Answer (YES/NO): NO